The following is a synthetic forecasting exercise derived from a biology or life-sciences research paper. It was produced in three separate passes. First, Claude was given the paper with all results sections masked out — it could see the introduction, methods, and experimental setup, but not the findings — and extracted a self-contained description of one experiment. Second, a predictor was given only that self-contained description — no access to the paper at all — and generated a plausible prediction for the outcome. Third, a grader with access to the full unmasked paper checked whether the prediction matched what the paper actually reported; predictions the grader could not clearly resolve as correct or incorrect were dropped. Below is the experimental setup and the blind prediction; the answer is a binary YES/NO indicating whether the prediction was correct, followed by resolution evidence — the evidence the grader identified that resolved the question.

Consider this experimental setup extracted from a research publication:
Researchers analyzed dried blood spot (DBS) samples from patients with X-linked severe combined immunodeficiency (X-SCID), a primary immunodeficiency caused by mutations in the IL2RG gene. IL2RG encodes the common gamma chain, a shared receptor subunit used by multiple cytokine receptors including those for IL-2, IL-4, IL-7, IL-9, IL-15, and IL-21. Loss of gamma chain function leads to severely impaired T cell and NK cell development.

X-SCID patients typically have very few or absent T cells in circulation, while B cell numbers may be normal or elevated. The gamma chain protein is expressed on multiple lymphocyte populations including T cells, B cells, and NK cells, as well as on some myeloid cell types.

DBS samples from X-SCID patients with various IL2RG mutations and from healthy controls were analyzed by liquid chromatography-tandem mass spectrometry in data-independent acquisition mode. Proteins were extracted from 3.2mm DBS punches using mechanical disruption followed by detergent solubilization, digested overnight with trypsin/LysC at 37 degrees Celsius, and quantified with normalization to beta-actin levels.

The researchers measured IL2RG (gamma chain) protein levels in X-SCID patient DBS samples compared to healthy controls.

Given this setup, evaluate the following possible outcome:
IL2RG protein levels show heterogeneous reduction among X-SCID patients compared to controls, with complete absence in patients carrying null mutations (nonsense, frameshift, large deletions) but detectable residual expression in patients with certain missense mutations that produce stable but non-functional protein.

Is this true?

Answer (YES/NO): NO